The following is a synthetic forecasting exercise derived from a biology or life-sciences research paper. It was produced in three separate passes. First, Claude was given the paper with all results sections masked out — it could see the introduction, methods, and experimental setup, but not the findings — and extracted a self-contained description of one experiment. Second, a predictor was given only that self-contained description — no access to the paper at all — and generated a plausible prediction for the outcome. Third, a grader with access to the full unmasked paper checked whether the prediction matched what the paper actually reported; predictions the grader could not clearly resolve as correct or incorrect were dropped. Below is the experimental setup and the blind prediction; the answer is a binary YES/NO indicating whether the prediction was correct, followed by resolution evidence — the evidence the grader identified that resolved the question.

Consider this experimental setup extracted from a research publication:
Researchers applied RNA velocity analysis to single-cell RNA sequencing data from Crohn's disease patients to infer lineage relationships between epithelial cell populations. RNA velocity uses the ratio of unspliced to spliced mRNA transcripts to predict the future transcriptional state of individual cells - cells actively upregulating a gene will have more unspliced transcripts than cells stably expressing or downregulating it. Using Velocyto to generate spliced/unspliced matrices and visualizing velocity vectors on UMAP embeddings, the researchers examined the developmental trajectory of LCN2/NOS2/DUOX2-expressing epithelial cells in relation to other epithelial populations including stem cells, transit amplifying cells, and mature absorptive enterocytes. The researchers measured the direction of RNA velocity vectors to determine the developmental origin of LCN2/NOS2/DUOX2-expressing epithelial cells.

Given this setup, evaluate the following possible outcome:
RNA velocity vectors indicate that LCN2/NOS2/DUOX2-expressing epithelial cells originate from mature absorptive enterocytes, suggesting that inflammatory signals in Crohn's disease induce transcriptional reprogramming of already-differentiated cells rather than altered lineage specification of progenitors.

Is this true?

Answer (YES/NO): NO